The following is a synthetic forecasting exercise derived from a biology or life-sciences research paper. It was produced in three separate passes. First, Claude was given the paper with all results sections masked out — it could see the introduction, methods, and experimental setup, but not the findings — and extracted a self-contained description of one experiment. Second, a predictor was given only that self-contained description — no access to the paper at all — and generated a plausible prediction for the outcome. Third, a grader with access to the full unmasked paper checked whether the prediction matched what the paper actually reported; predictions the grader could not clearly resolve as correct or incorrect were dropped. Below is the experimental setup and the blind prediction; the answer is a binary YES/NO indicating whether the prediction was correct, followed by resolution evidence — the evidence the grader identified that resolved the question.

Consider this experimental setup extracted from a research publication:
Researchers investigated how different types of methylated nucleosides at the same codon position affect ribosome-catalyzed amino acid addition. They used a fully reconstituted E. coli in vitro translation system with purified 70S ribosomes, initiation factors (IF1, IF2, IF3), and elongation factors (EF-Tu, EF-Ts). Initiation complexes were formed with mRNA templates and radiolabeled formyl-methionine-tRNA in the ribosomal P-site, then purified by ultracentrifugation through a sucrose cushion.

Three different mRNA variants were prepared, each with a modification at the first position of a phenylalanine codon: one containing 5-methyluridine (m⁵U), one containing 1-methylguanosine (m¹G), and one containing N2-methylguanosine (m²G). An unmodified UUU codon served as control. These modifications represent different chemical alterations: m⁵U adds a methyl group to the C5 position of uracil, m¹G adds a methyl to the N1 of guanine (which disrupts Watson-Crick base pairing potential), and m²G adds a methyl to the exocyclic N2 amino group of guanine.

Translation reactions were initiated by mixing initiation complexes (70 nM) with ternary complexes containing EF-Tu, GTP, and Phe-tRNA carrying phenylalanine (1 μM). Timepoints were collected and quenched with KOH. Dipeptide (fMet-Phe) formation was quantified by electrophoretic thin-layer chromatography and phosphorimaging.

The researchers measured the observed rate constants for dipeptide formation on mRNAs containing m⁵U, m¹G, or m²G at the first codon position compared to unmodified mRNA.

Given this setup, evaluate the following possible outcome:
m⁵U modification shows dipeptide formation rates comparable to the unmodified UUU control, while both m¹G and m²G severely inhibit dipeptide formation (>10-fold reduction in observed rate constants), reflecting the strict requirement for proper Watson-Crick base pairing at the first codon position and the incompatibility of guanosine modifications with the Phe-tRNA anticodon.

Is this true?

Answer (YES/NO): NO